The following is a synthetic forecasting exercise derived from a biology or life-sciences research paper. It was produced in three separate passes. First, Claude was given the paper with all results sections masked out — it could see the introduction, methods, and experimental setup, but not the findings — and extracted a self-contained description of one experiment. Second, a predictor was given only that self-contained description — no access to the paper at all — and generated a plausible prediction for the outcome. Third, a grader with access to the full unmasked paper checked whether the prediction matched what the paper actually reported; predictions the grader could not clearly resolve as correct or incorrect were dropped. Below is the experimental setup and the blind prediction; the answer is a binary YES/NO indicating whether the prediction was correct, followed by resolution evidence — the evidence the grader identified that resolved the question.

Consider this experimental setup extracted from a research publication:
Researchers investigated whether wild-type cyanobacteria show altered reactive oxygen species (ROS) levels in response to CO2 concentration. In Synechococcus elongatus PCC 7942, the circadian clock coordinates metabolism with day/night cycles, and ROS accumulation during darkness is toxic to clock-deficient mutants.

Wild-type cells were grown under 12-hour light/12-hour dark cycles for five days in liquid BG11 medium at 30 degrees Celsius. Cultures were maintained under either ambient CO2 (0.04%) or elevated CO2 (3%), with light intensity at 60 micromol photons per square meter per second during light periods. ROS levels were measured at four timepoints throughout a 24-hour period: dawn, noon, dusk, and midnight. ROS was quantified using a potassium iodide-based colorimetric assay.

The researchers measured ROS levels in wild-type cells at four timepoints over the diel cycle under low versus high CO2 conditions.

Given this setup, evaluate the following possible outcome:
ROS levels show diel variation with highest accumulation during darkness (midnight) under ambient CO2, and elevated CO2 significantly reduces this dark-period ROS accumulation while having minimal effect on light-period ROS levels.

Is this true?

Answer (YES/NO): NO